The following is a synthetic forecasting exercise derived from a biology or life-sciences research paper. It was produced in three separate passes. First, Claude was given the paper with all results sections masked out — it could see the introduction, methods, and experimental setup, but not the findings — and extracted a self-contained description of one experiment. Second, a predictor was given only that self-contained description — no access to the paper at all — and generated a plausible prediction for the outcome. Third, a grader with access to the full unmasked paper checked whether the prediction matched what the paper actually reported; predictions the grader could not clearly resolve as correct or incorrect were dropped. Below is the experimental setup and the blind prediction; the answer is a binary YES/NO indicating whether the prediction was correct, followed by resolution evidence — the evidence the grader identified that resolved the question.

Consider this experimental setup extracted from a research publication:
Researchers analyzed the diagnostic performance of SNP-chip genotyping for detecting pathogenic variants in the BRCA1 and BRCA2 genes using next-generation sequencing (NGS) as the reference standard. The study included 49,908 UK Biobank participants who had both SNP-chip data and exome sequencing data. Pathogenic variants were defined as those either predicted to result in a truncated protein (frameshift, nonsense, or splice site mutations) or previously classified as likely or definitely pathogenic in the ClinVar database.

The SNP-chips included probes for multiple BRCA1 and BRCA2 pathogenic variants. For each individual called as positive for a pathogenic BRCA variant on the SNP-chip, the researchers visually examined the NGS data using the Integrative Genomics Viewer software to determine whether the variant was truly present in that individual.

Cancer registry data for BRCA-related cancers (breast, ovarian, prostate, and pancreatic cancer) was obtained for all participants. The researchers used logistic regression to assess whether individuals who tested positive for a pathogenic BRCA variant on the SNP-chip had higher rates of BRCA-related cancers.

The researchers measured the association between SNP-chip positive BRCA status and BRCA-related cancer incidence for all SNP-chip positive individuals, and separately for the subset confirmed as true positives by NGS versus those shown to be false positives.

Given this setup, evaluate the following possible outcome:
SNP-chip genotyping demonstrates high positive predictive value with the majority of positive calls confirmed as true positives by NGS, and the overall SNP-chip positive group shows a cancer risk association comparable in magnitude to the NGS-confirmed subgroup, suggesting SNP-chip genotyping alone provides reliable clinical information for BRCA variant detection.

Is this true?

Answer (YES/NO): NO